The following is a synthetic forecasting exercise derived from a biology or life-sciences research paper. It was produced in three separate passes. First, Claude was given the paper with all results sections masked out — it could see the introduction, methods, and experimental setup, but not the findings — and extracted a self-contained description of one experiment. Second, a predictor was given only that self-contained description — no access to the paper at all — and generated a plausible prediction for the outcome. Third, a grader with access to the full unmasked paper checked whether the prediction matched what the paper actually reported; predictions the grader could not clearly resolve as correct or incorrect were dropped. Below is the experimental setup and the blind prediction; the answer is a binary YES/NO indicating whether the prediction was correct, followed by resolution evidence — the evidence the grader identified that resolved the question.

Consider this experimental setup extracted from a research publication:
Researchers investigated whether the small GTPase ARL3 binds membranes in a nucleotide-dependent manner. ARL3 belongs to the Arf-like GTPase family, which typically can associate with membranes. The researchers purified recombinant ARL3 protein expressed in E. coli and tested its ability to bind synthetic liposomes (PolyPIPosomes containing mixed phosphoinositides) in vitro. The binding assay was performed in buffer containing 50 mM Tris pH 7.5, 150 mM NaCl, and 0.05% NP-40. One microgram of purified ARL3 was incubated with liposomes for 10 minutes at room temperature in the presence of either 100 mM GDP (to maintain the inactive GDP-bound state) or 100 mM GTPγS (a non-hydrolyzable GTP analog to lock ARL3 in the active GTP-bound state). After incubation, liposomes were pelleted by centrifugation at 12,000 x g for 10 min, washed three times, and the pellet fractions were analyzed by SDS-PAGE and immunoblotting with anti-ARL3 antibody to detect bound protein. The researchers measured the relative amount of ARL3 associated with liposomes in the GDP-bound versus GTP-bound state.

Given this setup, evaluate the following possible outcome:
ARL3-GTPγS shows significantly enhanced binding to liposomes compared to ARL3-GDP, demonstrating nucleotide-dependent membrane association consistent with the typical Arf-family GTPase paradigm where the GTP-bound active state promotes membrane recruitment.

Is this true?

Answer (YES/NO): NO